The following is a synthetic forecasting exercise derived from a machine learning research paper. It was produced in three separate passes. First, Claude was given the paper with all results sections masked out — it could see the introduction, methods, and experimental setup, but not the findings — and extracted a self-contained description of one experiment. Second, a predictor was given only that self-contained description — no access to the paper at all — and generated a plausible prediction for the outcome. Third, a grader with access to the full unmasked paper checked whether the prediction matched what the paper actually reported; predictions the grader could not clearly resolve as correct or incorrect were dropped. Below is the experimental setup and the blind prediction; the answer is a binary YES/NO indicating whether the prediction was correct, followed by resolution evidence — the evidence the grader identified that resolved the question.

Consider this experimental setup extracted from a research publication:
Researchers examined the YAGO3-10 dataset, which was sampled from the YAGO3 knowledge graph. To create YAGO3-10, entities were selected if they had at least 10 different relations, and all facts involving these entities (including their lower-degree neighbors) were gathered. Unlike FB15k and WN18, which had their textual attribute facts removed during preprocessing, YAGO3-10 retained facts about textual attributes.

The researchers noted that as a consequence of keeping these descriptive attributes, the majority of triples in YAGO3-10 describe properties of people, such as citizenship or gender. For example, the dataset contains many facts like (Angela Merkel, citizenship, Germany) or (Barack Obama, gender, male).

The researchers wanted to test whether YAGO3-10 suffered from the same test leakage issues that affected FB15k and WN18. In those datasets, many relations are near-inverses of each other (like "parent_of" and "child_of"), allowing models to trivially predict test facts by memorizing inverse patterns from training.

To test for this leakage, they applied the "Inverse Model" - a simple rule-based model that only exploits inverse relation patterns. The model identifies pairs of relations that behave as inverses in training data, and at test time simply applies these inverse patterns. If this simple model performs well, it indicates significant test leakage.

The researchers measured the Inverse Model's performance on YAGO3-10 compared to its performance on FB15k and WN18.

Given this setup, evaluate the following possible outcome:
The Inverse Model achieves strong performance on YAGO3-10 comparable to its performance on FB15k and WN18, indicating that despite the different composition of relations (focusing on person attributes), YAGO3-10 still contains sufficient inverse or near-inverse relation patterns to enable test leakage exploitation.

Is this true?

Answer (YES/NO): NO